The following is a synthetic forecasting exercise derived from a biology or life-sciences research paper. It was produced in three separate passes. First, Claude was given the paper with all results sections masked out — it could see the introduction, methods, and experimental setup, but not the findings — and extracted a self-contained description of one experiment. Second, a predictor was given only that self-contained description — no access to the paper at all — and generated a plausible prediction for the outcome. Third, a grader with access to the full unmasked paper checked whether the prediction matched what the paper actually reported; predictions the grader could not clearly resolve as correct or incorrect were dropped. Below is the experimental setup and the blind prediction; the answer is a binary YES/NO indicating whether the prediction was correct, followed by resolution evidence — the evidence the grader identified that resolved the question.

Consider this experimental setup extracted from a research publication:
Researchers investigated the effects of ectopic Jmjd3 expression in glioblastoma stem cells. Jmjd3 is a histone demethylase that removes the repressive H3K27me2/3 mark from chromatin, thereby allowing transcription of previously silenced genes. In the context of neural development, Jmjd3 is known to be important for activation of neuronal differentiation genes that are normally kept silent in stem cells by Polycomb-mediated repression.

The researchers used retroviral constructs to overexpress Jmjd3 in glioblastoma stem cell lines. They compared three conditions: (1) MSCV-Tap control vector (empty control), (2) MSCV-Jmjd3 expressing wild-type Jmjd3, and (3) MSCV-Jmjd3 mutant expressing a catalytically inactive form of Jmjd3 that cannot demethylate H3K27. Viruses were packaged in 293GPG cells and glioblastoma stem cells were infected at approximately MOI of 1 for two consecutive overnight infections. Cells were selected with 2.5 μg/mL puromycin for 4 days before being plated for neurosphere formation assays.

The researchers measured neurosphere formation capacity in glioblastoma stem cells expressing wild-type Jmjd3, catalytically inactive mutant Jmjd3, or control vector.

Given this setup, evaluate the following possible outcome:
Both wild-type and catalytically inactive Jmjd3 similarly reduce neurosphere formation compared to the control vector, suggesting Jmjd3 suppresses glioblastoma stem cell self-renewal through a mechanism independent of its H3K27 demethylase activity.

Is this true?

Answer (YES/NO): NO